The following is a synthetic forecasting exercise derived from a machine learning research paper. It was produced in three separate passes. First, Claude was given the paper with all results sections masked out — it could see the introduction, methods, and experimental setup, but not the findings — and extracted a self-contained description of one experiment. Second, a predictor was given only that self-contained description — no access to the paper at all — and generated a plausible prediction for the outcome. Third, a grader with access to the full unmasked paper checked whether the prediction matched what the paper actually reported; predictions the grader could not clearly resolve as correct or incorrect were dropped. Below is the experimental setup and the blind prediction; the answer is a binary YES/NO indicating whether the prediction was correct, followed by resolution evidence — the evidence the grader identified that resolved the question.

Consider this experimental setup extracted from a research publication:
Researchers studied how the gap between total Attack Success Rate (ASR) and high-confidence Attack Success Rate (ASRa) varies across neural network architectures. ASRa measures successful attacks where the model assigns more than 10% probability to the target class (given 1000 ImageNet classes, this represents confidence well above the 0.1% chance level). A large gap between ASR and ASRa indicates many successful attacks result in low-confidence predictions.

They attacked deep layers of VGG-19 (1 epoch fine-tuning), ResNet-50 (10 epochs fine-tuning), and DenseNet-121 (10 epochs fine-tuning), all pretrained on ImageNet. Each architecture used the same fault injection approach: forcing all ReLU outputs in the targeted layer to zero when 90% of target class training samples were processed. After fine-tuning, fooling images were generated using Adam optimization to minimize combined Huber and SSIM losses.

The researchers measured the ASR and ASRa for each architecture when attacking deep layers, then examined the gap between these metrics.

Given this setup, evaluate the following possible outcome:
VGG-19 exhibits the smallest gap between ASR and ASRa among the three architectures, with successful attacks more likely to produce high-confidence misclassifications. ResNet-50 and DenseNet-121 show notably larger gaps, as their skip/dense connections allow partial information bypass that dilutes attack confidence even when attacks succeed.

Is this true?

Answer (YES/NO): YES